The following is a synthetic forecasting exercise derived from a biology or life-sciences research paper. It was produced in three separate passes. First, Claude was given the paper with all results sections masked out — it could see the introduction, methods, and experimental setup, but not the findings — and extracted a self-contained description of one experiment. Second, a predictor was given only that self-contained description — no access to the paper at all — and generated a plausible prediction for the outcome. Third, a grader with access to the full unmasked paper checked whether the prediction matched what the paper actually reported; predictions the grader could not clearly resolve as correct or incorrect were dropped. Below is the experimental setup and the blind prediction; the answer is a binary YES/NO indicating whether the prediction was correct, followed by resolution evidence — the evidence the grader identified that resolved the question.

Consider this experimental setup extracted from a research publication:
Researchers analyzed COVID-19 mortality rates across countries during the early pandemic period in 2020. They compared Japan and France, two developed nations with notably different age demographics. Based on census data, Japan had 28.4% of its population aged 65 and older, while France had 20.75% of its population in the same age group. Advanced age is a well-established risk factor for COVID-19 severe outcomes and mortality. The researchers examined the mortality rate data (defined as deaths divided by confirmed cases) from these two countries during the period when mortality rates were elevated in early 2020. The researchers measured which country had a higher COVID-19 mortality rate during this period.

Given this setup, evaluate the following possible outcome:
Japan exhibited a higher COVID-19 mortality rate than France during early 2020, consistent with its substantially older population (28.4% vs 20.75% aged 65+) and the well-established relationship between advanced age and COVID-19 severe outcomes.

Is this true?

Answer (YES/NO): NO